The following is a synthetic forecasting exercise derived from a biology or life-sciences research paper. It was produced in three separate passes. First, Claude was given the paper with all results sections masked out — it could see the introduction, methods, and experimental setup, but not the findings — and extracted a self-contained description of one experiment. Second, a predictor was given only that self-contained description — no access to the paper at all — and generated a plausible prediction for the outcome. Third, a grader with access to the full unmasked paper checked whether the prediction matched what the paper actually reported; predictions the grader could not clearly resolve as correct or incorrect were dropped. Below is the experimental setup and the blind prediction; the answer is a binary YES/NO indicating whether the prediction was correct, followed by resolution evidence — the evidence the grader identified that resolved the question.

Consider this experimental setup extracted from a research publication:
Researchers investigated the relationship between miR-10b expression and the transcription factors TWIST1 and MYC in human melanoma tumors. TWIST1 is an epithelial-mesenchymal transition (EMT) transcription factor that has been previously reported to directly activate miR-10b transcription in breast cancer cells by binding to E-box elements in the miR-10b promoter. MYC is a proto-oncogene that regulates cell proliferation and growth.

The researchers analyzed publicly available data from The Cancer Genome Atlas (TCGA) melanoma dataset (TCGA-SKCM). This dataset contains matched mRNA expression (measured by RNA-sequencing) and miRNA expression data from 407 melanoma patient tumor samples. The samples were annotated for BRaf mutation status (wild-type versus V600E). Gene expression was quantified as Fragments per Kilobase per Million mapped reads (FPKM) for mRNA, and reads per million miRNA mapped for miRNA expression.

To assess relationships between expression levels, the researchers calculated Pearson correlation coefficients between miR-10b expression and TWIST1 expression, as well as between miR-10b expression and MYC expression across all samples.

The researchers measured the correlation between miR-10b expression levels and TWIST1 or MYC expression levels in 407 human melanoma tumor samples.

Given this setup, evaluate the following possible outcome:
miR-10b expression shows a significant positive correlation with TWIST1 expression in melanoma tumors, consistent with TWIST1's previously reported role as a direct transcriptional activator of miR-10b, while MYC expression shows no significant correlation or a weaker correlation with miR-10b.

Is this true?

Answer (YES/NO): NO